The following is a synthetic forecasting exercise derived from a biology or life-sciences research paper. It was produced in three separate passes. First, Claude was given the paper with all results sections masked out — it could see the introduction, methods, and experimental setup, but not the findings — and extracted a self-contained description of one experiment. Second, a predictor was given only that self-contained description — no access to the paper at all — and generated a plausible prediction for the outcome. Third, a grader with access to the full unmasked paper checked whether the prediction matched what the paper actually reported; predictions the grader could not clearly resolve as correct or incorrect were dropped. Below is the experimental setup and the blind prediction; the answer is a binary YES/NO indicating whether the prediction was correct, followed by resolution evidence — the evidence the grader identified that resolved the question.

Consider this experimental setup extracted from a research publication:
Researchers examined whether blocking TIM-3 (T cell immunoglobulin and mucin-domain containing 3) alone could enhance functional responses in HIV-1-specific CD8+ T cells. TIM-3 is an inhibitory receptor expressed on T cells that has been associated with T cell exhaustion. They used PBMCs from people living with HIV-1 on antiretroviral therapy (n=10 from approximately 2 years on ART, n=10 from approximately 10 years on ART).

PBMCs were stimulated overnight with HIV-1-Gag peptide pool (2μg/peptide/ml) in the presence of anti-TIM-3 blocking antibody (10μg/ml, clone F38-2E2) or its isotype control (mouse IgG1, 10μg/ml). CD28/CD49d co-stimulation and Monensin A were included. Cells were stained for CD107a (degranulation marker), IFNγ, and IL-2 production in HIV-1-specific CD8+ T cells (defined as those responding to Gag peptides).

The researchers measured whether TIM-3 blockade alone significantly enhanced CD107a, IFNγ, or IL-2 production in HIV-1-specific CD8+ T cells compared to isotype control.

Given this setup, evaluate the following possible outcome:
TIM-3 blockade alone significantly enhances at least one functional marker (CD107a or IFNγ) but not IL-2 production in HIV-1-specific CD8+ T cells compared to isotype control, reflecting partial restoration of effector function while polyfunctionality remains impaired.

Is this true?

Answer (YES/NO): NO